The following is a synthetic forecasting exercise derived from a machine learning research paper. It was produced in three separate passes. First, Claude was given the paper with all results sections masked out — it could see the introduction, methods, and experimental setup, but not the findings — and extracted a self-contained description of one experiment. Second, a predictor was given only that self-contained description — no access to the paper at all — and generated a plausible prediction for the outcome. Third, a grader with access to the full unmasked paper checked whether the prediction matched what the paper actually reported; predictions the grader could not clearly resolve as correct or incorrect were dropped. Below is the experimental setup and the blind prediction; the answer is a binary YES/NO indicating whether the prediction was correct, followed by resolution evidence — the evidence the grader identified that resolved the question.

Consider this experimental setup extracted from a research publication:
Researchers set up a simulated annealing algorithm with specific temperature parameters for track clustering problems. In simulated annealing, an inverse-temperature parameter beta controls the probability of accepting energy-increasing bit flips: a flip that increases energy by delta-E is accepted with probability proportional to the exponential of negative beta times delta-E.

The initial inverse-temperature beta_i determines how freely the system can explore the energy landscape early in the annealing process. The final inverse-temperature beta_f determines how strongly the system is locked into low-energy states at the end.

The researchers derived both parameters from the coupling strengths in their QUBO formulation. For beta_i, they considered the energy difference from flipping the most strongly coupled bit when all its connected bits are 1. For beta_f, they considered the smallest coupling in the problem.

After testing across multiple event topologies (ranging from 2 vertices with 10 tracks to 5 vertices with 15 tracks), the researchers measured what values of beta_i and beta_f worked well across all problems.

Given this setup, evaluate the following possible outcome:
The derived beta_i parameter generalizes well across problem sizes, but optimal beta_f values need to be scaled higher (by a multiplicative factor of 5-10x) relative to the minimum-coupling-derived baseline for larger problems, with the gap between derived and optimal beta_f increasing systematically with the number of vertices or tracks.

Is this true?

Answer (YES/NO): NO